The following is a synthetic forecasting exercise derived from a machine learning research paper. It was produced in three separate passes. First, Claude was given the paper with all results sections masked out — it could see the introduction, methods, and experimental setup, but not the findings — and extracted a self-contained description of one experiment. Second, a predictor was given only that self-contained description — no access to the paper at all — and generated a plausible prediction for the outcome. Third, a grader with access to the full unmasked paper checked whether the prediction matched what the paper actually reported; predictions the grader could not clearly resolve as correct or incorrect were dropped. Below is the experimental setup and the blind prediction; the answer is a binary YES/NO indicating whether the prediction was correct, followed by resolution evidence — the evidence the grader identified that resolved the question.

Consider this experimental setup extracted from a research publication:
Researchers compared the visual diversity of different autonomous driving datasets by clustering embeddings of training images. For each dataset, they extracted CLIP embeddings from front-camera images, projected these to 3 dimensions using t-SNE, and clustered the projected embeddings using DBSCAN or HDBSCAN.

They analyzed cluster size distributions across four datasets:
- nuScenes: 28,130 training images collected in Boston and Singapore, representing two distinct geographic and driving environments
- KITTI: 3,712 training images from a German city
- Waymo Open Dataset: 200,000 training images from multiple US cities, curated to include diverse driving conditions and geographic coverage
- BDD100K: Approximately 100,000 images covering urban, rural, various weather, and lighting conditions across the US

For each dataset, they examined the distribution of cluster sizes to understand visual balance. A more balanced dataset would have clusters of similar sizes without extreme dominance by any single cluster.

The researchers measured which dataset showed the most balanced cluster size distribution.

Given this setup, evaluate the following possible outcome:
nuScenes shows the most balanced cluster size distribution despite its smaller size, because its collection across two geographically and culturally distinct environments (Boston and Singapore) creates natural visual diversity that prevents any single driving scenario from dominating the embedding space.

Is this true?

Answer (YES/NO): NO